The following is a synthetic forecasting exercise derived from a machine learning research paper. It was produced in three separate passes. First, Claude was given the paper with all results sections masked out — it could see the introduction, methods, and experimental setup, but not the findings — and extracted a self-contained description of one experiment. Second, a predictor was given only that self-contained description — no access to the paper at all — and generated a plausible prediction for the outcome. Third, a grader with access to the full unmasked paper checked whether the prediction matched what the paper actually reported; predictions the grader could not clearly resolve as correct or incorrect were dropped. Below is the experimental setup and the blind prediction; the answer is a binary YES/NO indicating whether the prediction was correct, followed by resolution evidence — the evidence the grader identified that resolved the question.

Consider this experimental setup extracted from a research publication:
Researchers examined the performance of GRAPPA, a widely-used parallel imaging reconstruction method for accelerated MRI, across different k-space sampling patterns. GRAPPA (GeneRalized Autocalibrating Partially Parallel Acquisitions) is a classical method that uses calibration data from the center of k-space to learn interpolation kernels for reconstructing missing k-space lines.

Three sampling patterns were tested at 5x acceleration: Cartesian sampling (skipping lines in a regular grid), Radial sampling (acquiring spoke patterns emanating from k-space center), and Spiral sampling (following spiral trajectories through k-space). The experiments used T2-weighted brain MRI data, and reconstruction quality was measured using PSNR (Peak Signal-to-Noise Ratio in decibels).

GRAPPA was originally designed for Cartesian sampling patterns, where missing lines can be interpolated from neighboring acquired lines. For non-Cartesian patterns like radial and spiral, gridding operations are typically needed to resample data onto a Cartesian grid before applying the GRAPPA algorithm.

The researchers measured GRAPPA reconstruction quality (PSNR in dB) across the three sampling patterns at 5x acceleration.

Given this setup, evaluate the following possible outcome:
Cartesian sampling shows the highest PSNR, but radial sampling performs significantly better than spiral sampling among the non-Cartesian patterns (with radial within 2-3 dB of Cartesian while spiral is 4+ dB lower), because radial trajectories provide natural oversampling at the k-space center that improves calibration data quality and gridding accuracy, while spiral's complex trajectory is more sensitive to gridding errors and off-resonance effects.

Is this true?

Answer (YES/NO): NO